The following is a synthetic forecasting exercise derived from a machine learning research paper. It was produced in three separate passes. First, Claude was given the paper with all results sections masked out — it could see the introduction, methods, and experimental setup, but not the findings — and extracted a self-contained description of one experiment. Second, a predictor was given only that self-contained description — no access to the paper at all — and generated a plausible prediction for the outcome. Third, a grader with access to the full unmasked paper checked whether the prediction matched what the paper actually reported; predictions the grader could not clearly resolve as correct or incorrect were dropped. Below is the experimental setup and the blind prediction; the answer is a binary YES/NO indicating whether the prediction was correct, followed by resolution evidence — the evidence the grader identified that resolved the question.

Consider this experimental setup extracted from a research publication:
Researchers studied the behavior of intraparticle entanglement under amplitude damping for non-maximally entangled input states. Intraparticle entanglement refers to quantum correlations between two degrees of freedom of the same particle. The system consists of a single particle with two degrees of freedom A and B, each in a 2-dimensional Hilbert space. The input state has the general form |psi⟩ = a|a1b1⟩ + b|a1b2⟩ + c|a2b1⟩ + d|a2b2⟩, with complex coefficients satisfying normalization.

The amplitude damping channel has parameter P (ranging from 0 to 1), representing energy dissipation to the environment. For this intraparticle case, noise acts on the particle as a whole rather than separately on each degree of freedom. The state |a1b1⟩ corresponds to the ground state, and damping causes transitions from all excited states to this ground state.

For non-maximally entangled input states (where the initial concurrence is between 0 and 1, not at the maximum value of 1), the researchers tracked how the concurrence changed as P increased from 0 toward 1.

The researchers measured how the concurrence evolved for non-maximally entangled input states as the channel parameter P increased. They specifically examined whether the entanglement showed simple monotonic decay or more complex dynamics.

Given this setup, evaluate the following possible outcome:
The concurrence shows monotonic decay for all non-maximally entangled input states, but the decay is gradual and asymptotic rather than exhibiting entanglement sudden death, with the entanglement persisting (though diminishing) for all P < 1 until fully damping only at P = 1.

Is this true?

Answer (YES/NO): NO